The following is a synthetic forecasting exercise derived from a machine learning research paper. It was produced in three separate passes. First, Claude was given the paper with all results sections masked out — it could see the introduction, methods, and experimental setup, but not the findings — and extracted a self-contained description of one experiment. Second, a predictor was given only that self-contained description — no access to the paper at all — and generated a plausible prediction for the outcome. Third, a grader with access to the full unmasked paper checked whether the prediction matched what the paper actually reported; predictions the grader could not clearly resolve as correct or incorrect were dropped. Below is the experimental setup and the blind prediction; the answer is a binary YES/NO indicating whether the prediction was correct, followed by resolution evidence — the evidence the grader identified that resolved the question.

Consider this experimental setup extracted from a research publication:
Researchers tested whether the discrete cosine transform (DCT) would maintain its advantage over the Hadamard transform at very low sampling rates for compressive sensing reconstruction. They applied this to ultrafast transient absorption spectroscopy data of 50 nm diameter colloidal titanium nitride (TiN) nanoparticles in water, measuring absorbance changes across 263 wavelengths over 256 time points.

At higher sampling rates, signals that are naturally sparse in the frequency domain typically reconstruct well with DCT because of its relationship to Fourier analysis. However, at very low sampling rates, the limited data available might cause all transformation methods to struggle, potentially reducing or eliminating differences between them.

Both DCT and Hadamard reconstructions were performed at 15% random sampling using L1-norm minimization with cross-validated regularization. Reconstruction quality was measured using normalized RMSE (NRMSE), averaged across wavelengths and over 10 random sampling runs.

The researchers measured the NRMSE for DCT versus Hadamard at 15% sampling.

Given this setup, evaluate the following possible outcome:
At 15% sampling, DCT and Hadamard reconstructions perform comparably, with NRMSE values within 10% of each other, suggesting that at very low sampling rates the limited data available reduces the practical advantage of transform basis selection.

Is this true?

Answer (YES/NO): NO